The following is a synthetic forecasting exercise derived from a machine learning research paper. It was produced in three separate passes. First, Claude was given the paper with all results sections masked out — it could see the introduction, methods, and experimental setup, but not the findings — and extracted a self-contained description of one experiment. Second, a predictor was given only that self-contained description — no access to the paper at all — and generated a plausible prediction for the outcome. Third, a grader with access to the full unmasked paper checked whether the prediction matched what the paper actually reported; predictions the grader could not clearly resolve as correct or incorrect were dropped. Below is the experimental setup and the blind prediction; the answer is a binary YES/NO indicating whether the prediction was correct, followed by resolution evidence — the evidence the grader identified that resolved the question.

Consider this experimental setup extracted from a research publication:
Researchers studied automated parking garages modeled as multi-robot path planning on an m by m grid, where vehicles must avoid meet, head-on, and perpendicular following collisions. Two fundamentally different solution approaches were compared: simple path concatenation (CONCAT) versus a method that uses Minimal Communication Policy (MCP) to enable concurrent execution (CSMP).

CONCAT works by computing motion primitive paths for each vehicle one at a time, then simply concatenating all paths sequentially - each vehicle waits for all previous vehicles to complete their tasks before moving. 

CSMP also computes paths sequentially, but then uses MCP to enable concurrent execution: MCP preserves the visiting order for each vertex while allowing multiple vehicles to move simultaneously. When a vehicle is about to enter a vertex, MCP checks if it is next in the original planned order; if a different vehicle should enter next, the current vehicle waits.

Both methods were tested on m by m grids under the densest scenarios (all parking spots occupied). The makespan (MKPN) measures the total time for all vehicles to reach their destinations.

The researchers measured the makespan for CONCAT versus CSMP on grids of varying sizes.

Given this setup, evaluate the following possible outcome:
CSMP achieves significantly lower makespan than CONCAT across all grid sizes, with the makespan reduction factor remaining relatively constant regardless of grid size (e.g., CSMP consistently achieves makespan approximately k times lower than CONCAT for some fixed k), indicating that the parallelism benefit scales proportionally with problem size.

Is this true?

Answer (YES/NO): YES